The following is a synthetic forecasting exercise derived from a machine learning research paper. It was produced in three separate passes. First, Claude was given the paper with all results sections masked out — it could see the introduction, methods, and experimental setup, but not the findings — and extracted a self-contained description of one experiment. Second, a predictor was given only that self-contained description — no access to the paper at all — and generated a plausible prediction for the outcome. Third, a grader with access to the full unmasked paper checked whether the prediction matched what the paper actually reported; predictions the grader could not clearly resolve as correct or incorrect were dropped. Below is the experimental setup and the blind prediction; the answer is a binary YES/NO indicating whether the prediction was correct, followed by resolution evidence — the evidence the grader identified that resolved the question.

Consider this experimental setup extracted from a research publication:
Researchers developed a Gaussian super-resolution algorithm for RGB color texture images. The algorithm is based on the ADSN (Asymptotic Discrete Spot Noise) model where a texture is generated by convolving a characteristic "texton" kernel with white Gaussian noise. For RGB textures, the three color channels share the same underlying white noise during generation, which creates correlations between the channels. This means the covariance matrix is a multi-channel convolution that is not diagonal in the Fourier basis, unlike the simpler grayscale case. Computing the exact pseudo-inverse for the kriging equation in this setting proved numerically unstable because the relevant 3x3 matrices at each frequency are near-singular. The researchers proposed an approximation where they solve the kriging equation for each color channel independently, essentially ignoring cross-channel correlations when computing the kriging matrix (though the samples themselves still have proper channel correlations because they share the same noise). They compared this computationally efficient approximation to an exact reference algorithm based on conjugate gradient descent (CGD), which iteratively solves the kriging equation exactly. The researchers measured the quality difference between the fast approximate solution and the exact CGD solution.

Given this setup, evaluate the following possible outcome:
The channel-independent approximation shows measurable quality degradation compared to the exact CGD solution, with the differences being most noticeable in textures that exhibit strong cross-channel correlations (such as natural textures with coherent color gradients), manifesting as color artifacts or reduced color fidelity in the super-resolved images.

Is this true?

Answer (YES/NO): NO